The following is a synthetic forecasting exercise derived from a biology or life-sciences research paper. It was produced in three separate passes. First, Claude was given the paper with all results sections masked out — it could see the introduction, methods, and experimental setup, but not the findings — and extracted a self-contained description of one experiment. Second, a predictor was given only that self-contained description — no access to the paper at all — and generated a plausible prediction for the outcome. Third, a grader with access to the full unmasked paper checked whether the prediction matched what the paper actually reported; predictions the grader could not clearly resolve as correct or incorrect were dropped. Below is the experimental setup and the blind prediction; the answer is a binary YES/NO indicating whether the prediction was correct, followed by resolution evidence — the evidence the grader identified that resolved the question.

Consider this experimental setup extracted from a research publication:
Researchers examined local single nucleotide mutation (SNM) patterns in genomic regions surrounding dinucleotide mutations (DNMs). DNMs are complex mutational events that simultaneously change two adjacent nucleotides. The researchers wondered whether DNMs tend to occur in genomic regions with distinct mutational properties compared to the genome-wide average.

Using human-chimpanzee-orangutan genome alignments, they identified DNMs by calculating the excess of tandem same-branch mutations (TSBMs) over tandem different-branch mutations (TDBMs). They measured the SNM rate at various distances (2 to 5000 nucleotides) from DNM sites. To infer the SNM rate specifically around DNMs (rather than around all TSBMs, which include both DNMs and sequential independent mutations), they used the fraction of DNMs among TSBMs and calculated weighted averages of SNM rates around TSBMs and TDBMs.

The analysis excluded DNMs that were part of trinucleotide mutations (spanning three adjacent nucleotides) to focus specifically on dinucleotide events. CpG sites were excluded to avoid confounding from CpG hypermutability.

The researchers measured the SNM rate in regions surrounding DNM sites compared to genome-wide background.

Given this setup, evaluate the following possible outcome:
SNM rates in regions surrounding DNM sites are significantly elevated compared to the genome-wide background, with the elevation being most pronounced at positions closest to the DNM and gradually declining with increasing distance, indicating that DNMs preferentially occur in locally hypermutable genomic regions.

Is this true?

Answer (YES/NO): YES